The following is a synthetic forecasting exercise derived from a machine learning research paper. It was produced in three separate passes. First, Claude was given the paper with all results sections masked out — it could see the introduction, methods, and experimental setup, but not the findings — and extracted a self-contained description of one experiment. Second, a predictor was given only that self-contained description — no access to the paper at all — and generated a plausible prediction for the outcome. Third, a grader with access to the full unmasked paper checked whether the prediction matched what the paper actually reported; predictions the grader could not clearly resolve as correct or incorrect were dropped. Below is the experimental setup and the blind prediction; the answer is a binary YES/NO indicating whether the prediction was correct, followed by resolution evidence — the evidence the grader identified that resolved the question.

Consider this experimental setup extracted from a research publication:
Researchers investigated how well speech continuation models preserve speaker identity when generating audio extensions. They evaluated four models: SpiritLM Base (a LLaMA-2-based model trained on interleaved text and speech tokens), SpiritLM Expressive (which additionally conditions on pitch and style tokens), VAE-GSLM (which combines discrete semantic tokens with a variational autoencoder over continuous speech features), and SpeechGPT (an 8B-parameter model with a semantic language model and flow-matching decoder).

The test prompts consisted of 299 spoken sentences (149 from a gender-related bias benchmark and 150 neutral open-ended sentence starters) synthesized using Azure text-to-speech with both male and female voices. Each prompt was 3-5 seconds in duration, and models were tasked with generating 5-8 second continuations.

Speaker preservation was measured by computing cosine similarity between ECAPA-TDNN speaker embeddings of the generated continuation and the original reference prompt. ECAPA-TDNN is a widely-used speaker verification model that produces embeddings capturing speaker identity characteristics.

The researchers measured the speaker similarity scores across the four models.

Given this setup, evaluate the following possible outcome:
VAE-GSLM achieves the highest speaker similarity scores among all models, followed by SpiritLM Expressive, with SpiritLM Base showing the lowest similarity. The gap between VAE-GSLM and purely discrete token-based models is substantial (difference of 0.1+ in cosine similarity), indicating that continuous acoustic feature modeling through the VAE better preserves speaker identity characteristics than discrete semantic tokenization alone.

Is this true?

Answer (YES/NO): NO